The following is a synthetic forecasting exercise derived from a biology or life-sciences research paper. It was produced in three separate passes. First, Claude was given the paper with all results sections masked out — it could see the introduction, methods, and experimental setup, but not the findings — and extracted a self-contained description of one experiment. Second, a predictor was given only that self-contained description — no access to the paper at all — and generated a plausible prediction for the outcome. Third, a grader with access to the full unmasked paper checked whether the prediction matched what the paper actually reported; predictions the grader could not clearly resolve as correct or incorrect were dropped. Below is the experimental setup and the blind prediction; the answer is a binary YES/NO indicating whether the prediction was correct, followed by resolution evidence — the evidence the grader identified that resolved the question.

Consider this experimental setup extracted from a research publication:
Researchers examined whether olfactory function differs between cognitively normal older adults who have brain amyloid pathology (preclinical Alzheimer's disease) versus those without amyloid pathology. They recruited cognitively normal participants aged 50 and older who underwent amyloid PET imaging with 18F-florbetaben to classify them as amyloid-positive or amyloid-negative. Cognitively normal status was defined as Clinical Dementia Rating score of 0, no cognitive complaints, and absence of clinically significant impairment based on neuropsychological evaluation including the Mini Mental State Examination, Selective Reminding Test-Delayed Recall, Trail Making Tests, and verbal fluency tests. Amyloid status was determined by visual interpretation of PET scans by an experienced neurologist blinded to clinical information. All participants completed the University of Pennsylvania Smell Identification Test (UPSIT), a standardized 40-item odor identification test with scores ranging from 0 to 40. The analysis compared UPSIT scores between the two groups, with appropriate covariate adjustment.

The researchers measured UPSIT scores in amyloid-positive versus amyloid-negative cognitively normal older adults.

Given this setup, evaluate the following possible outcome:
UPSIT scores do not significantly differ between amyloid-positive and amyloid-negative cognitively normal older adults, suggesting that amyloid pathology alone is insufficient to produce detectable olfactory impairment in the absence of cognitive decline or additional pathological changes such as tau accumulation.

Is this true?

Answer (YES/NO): NO